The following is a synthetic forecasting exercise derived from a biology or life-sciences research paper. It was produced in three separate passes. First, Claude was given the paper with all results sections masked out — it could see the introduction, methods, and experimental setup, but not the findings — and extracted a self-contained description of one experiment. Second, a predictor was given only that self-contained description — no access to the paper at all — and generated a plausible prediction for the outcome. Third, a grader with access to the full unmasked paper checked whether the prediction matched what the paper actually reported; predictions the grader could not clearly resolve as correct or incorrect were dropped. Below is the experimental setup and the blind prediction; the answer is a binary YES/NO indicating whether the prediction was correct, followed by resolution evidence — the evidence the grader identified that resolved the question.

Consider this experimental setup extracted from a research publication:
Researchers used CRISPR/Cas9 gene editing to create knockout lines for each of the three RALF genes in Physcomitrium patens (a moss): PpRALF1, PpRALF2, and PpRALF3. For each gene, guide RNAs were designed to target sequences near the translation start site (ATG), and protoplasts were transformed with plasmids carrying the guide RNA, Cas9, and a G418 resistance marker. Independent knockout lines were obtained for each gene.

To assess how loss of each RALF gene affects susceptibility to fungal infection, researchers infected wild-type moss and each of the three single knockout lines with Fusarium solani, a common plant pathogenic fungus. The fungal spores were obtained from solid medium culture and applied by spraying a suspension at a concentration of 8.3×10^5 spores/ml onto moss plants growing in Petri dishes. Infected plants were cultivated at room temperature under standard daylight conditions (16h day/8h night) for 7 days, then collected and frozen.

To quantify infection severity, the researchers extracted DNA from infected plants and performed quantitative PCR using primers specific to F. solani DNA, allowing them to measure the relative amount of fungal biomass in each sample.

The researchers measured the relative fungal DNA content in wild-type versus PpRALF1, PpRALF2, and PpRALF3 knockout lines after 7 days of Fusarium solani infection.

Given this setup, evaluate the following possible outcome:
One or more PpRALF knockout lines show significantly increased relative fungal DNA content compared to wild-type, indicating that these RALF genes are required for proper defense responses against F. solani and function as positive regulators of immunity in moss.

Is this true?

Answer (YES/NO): NO